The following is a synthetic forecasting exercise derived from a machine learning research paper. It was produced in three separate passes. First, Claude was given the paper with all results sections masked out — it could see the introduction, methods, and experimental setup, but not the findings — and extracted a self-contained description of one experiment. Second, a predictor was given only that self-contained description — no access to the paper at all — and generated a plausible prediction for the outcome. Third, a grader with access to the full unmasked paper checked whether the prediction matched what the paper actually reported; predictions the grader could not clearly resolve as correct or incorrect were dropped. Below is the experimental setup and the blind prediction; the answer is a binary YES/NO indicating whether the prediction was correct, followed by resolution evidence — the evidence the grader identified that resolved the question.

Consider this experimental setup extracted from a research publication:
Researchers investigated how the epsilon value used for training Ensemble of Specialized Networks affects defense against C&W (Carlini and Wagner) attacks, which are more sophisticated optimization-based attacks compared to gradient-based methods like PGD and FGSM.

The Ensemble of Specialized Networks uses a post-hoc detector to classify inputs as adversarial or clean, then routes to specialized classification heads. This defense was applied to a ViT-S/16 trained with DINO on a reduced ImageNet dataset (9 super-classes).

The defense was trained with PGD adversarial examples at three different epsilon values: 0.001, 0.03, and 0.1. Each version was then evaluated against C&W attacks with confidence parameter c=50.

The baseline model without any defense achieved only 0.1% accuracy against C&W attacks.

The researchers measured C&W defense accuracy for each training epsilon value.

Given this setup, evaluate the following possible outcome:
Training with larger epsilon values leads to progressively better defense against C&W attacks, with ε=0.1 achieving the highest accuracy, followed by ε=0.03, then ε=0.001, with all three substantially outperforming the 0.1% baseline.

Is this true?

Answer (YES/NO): NO